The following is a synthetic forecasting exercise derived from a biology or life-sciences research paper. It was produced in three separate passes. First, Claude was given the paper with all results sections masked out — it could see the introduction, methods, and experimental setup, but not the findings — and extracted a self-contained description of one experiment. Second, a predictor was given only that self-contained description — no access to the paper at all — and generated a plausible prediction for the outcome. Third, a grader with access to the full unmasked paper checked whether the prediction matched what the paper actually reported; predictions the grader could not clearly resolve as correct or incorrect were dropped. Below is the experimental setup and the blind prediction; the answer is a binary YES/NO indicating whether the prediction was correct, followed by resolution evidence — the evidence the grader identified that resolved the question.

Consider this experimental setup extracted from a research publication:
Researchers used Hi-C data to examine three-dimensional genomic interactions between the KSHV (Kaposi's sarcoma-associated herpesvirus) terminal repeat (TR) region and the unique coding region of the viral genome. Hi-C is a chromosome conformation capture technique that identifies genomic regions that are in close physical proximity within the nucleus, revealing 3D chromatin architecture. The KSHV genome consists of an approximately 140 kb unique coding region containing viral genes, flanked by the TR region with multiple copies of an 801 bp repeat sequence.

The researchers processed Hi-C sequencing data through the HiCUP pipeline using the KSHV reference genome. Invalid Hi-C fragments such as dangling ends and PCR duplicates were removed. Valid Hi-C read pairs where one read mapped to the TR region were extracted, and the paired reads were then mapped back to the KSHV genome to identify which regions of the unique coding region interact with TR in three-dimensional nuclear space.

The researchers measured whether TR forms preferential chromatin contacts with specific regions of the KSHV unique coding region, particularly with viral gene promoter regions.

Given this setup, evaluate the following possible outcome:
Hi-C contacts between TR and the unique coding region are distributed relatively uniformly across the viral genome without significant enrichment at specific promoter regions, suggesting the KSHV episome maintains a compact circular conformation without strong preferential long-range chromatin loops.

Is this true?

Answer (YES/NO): NO